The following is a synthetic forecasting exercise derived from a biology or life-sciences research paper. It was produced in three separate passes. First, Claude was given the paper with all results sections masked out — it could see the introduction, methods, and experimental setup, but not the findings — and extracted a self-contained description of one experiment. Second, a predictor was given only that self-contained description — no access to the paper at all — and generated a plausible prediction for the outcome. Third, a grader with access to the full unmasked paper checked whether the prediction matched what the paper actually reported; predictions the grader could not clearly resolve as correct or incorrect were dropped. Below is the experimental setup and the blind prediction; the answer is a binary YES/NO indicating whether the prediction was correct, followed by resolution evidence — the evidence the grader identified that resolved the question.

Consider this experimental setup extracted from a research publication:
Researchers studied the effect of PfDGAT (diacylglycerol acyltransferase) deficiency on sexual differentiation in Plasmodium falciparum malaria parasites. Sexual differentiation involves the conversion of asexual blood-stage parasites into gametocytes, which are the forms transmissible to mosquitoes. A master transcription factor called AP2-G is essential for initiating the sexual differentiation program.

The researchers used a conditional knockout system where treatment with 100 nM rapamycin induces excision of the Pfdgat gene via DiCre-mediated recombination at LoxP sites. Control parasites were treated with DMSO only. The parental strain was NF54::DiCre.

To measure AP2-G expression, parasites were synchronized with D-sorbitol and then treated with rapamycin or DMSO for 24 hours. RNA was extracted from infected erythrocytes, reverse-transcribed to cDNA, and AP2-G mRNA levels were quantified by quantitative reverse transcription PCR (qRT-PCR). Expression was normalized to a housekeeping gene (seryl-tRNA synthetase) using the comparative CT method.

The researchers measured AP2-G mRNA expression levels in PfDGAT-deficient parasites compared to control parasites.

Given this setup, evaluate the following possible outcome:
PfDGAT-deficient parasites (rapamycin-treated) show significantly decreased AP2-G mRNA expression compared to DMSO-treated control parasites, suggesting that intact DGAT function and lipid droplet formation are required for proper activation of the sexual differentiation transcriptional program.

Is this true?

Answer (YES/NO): NO